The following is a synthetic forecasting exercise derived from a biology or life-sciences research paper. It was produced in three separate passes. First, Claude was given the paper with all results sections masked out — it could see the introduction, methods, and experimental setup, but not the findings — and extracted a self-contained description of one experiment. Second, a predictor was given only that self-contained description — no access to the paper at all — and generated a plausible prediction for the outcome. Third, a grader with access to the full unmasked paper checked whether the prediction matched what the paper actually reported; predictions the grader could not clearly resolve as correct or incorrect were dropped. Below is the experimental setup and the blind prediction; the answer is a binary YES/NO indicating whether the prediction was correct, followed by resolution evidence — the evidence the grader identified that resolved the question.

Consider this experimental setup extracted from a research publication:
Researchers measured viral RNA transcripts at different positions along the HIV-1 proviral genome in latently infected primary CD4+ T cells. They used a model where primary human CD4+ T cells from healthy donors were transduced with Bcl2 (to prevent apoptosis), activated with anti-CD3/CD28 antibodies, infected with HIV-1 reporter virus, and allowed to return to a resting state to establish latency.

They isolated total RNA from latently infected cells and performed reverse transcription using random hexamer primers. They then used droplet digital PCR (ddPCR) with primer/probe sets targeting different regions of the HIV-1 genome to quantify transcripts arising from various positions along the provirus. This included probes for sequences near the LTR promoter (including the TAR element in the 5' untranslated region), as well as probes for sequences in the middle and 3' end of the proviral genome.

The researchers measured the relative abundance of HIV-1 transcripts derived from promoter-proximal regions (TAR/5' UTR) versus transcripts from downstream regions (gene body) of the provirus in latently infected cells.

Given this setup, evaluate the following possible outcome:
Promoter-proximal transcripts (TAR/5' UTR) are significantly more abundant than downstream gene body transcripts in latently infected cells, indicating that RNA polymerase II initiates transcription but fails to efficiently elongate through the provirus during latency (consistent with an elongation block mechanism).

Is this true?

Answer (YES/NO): NO